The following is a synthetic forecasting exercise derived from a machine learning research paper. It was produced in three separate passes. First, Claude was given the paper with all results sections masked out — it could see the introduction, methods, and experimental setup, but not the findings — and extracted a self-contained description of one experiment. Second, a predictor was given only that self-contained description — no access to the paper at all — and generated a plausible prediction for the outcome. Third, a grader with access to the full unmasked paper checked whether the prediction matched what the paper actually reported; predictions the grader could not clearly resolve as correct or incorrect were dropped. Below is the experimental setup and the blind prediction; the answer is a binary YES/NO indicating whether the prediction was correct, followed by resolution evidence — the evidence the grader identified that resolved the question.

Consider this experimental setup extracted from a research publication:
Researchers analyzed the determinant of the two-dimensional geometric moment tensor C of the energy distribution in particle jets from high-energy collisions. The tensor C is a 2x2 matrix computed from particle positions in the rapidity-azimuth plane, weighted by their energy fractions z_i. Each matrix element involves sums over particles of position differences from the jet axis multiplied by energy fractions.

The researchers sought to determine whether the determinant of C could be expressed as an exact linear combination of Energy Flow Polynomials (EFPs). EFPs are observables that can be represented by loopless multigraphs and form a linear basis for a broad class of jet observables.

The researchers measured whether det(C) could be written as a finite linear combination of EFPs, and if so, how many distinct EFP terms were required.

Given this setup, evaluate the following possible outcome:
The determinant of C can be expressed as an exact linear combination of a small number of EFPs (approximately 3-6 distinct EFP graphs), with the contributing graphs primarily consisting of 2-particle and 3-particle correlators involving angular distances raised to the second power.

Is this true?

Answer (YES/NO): NO